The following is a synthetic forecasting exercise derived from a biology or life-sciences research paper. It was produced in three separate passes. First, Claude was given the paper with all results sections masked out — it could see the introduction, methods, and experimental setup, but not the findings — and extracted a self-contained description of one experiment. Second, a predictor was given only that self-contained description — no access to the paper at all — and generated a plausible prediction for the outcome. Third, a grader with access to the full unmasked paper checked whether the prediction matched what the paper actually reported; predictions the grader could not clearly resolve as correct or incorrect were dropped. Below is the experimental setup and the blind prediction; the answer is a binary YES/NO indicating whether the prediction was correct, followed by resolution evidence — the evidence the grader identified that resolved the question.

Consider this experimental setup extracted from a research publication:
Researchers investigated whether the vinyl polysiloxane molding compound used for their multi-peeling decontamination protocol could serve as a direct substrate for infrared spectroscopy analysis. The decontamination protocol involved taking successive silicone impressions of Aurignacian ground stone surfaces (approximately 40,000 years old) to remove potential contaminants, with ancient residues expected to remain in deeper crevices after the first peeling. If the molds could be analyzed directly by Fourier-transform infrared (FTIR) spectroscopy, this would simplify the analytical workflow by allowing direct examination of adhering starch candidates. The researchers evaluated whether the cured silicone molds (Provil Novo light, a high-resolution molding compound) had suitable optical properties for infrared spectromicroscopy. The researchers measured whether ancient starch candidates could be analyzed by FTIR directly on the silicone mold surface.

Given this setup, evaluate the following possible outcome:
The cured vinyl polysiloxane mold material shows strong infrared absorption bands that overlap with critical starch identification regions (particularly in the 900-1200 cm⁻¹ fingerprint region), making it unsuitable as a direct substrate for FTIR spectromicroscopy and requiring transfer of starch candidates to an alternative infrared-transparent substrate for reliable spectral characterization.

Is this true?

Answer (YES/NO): NO